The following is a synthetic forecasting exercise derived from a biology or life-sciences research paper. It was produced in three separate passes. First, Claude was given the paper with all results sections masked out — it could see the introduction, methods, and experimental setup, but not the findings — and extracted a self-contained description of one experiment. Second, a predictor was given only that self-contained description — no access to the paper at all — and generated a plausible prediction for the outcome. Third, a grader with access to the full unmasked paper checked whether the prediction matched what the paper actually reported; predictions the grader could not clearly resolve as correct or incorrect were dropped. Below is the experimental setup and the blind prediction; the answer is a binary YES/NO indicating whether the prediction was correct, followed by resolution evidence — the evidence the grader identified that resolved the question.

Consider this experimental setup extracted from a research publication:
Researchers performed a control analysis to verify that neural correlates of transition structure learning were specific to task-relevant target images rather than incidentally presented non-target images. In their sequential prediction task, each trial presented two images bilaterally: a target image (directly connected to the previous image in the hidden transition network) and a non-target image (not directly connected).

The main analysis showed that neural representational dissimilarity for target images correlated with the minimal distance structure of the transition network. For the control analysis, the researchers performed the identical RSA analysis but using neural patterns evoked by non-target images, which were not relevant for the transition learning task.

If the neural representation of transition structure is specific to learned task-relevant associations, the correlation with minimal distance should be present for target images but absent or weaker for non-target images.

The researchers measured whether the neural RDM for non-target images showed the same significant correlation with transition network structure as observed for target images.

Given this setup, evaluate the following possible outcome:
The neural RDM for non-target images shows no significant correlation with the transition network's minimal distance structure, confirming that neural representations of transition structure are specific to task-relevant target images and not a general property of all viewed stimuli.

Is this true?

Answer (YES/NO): YES